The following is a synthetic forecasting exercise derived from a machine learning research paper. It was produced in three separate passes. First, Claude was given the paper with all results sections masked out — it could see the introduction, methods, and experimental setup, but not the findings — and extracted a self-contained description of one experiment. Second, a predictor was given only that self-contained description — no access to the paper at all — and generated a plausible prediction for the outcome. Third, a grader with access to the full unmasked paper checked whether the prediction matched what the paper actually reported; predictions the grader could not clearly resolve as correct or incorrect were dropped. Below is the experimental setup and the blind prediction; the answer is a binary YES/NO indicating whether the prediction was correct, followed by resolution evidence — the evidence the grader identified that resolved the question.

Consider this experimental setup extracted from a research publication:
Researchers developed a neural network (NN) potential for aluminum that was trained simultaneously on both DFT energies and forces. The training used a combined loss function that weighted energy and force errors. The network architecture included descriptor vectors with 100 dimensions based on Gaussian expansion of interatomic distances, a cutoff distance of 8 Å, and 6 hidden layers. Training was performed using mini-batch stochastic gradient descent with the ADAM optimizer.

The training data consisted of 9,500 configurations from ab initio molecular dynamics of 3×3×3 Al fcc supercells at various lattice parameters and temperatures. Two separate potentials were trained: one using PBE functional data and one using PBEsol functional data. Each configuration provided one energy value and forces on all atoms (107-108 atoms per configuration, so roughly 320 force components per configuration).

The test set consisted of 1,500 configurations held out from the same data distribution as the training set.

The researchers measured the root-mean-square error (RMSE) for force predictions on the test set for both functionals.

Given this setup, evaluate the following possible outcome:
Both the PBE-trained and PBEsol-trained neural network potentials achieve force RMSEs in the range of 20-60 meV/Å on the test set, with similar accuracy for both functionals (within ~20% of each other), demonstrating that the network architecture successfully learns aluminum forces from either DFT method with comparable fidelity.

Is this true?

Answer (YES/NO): NO